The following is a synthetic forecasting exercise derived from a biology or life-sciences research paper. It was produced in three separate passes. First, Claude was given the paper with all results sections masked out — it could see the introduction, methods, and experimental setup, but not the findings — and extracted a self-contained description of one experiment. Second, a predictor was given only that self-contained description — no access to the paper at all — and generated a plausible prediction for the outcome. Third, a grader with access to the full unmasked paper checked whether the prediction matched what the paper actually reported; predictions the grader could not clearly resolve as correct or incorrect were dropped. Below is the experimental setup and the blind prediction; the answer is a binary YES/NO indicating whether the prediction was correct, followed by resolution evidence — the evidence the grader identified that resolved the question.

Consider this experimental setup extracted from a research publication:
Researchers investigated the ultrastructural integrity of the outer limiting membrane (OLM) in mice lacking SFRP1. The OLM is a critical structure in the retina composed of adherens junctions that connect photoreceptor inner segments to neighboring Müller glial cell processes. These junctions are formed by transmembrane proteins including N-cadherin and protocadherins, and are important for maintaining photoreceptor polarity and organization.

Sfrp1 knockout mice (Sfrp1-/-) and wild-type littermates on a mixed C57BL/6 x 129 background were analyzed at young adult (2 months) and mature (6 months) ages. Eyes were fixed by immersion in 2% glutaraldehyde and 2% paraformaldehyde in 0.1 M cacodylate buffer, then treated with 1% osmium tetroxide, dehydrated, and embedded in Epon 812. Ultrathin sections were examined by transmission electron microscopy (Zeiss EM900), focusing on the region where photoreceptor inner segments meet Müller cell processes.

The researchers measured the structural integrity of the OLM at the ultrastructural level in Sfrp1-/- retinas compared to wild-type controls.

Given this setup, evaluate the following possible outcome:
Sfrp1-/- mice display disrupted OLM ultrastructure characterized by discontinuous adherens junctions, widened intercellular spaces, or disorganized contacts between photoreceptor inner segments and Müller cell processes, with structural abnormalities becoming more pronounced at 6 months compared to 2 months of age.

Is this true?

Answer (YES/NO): YES